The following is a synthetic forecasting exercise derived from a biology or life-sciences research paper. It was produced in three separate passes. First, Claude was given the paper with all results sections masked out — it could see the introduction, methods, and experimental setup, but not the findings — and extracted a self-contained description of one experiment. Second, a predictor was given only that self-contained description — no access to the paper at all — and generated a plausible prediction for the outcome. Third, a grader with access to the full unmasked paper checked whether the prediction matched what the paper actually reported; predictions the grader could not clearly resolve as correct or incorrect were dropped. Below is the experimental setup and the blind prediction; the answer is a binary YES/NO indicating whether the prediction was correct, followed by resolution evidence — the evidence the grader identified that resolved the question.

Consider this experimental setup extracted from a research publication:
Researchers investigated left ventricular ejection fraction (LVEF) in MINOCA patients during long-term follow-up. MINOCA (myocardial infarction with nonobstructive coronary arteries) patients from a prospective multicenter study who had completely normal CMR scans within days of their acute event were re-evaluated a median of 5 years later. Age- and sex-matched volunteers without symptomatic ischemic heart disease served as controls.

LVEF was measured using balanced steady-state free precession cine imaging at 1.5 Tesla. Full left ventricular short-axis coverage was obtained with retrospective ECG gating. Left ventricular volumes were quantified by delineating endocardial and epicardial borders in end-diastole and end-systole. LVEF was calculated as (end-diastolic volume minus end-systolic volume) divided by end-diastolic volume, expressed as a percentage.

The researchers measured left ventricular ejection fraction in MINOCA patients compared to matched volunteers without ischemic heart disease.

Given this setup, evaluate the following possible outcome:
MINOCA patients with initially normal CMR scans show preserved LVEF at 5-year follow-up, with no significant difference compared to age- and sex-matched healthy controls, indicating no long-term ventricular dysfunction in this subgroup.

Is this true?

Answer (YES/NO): YES